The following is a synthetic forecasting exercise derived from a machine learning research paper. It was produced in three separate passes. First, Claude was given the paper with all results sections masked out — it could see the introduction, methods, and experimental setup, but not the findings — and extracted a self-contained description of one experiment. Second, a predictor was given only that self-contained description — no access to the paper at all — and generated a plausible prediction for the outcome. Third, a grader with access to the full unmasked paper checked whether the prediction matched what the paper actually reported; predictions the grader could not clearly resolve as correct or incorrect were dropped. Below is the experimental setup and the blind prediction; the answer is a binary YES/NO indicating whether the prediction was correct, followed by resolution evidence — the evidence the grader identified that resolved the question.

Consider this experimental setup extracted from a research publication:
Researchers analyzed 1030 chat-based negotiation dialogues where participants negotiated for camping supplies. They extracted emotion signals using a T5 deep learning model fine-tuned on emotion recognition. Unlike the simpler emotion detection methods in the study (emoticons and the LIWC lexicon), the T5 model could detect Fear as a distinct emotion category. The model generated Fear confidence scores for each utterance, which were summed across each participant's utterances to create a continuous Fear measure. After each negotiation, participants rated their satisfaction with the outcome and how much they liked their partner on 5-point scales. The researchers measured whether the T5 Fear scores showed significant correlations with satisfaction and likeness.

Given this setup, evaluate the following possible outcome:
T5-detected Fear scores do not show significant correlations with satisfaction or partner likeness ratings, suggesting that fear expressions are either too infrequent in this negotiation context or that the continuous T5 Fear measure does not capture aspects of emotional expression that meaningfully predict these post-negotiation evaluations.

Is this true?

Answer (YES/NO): NO